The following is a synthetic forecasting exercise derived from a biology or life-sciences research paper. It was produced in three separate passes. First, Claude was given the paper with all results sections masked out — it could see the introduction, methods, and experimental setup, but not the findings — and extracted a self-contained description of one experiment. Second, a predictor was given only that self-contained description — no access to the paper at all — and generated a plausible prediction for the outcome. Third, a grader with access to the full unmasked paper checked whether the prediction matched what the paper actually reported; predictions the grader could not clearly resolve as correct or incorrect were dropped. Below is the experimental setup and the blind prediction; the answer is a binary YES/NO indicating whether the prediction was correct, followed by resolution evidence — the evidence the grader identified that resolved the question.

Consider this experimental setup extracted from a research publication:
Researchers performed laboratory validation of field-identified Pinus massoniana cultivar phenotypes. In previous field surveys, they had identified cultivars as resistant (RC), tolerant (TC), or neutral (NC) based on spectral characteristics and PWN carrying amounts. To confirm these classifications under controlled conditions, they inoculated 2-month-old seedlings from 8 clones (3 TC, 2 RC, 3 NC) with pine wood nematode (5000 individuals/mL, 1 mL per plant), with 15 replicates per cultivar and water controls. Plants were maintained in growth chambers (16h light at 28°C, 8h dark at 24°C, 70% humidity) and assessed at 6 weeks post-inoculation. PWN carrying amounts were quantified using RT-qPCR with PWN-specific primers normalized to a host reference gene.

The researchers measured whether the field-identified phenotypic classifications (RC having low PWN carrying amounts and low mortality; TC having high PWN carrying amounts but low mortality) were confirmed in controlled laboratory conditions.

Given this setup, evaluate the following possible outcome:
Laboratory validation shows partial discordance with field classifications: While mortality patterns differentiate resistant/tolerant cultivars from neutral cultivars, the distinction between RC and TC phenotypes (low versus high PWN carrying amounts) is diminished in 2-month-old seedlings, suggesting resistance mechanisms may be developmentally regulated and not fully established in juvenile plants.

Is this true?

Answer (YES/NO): NO